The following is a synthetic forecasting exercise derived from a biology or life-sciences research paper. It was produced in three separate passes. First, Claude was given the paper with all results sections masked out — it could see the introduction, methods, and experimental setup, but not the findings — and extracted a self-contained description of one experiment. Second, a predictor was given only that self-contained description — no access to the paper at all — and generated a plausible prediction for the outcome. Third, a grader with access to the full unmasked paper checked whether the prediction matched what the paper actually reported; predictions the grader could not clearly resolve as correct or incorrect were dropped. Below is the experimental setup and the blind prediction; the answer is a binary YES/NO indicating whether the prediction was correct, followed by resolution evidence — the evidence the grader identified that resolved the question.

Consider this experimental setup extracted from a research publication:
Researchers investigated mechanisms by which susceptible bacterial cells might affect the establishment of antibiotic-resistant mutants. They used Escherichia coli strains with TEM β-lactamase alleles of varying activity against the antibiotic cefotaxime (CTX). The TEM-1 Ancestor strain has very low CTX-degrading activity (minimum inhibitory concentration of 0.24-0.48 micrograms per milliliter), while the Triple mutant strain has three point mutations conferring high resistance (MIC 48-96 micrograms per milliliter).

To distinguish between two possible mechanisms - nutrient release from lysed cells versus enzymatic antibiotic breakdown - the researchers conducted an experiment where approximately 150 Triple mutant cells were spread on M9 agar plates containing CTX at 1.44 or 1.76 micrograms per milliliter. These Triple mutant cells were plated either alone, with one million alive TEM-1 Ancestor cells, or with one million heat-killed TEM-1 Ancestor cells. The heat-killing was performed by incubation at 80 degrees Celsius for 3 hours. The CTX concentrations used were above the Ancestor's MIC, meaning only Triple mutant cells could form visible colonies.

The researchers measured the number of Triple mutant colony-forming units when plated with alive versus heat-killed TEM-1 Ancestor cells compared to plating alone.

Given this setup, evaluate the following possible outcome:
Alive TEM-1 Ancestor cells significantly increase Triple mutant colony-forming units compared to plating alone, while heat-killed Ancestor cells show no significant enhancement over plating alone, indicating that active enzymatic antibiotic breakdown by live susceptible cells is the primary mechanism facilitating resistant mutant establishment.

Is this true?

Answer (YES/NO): YES